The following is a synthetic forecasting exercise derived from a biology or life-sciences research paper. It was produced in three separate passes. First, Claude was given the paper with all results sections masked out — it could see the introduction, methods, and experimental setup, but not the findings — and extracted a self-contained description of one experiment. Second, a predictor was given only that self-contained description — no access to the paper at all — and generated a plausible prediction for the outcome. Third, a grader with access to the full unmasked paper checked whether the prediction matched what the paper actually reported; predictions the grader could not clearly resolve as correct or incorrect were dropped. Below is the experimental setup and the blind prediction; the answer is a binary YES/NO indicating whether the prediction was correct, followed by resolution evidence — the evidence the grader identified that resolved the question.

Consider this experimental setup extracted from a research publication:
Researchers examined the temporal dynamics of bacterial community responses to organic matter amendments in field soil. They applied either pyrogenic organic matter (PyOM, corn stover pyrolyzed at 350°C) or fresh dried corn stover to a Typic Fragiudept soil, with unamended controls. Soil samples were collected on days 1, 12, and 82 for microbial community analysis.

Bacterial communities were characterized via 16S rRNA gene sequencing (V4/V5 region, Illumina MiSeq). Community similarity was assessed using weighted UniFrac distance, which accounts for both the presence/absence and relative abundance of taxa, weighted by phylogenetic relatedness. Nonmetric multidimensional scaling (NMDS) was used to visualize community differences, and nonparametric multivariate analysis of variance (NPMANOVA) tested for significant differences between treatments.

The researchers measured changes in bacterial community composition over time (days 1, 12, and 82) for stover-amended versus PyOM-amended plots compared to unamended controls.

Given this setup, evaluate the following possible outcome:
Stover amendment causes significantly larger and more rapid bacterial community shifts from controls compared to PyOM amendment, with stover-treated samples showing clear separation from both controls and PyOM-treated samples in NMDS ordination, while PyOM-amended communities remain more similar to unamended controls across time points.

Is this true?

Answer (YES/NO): YES